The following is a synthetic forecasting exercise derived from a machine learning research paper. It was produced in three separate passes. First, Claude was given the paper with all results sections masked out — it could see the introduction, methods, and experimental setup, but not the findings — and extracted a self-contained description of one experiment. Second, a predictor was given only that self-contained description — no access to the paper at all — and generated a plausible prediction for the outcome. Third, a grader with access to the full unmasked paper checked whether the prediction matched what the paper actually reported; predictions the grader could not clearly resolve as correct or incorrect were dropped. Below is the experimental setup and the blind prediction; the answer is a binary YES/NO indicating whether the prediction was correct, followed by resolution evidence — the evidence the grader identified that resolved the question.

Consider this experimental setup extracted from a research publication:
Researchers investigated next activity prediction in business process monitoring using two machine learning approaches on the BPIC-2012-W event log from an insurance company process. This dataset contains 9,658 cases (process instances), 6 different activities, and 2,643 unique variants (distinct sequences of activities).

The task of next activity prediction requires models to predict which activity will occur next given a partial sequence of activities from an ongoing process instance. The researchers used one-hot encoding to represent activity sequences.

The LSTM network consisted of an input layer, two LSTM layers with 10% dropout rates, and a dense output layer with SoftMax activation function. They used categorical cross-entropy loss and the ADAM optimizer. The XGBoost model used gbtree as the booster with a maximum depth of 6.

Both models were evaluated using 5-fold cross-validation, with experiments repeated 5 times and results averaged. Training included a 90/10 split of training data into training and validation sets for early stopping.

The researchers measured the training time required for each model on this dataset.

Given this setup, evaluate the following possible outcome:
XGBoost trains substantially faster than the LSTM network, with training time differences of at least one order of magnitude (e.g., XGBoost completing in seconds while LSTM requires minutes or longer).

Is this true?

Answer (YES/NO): NO